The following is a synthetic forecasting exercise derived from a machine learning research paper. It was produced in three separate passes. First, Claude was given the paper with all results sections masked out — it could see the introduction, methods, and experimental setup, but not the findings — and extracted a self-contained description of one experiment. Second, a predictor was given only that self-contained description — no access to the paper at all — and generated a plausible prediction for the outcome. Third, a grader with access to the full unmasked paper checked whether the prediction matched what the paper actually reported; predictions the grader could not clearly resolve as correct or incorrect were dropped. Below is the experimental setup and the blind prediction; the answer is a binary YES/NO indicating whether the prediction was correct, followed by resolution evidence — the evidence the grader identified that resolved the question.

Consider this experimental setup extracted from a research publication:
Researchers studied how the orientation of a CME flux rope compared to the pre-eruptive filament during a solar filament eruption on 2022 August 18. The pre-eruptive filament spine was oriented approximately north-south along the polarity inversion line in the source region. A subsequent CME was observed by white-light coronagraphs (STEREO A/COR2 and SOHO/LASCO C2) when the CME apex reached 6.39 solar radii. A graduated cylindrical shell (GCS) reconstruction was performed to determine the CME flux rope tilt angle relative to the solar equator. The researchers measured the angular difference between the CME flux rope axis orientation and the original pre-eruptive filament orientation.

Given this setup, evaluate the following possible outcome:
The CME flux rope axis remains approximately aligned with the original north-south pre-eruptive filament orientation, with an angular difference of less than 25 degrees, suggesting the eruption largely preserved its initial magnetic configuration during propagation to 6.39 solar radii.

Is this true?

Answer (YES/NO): NO